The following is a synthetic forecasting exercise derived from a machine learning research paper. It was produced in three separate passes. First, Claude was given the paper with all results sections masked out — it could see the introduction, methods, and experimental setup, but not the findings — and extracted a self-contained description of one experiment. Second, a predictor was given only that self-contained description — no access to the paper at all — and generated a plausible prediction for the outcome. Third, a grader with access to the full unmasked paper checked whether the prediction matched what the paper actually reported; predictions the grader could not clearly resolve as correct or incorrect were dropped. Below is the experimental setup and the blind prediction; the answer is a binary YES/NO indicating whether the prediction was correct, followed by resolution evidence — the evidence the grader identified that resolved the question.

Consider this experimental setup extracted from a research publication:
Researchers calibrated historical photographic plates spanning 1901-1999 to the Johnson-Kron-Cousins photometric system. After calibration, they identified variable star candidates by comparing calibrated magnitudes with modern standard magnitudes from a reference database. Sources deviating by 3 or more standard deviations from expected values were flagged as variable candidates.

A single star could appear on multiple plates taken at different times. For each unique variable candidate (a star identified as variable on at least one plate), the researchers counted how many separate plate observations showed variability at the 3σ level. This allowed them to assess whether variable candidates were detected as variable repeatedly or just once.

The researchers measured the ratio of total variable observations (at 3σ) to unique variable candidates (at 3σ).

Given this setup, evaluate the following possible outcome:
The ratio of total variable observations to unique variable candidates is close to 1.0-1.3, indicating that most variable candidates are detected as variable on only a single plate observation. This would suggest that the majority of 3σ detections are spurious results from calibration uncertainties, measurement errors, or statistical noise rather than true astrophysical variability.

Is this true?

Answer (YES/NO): NO